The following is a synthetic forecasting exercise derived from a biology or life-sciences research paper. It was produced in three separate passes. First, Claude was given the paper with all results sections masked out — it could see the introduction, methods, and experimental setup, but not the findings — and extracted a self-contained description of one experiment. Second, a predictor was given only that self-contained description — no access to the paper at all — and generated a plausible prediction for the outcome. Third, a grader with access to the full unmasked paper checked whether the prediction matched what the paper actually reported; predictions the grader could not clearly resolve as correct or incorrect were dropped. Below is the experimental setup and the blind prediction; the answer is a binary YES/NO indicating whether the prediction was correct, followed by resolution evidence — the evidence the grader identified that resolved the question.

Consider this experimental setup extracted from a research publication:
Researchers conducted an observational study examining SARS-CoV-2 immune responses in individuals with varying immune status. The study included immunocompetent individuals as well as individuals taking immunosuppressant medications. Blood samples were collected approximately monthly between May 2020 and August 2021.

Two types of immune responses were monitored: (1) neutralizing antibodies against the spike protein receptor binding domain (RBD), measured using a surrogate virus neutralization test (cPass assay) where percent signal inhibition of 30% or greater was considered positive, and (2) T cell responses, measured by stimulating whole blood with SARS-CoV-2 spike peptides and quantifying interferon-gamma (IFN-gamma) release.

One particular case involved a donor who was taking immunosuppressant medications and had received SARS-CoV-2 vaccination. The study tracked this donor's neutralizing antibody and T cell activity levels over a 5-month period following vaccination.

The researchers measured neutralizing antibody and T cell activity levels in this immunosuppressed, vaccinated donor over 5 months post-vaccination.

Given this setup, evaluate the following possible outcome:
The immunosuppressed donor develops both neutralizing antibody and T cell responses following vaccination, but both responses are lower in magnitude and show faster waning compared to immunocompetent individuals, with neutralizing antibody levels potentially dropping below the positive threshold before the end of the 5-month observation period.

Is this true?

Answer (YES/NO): NO